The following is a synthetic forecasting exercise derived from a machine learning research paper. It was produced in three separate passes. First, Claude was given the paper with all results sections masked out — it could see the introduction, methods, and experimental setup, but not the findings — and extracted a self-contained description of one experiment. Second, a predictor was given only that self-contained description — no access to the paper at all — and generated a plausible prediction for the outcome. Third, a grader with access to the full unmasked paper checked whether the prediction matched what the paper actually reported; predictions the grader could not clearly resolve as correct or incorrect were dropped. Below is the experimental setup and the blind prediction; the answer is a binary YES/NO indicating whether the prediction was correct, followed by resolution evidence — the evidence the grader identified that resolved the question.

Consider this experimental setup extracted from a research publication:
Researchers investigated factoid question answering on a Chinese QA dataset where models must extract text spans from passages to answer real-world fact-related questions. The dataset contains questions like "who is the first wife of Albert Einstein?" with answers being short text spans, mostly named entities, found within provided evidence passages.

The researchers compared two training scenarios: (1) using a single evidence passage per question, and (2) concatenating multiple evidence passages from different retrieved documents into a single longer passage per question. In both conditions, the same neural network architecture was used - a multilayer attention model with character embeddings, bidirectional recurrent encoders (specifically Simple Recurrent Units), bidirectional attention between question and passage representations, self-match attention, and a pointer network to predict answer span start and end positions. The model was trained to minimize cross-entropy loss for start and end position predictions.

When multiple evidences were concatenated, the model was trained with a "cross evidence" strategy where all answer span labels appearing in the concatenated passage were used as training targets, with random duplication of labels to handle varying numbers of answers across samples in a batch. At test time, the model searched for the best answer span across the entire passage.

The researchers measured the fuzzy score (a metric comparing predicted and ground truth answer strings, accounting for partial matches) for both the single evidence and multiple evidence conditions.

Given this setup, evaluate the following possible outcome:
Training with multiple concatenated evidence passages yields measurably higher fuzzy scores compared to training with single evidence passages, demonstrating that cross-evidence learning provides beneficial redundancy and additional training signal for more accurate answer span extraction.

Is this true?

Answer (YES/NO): YES